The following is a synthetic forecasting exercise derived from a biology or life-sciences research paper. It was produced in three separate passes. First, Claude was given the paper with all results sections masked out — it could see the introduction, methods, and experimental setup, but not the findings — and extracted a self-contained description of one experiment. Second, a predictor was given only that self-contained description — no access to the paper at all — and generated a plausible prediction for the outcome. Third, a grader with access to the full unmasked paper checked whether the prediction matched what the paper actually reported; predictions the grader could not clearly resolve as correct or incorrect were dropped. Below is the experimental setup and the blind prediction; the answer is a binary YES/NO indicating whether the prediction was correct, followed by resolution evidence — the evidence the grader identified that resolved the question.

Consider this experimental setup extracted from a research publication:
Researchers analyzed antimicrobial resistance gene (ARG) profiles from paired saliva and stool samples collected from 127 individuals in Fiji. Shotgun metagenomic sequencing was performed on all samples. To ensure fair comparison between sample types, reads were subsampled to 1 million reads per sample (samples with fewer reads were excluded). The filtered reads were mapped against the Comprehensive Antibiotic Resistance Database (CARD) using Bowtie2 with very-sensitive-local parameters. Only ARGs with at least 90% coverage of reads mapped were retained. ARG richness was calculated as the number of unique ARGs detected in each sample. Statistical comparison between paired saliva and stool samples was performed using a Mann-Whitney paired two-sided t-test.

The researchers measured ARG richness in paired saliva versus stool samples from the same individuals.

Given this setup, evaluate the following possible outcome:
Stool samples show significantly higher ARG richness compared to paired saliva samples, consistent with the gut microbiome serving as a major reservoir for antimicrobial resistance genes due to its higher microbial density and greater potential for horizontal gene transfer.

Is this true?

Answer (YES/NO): YES